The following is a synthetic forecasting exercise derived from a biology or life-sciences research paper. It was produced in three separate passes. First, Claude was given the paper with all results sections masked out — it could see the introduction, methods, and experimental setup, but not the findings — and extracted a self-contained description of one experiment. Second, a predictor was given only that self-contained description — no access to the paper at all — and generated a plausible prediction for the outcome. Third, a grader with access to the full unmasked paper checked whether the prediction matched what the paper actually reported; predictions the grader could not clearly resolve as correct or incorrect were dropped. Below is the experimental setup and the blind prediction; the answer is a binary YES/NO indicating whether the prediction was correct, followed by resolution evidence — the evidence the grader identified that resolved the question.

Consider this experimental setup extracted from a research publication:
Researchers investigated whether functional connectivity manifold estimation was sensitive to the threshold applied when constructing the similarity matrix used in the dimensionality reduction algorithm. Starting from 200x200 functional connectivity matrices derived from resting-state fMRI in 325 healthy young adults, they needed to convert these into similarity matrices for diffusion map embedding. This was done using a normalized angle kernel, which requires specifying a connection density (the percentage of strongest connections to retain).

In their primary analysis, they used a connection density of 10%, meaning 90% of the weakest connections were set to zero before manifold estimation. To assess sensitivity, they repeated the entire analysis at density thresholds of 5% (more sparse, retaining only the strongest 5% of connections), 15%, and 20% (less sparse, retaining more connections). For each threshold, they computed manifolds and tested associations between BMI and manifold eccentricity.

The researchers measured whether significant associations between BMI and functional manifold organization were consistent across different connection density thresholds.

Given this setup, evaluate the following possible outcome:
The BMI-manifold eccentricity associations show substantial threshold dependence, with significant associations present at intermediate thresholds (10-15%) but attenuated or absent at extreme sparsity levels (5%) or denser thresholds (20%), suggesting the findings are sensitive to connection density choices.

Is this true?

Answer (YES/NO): NO